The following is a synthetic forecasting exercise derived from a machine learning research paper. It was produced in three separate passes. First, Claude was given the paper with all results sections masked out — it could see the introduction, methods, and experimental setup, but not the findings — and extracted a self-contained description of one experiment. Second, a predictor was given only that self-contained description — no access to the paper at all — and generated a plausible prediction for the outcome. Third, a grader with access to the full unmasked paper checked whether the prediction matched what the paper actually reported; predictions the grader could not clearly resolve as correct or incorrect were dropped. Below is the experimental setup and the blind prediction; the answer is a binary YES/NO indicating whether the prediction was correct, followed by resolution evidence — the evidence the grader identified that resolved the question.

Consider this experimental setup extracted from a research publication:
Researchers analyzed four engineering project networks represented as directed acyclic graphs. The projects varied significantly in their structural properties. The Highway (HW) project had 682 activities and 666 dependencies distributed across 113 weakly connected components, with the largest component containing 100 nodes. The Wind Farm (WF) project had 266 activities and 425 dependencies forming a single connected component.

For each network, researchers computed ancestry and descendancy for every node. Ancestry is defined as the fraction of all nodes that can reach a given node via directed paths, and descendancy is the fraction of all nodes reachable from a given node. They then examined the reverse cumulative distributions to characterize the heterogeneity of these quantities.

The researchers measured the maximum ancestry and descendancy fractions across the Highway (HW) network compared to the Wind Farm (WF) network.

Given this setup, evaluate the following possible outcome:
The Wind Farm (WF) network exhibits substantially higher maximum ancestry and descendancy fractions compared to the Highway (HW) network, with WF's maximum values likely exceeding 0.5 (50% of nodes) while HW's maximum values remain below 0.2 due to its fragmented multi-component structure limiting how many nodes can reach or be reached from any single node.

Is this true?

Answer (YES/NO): YES